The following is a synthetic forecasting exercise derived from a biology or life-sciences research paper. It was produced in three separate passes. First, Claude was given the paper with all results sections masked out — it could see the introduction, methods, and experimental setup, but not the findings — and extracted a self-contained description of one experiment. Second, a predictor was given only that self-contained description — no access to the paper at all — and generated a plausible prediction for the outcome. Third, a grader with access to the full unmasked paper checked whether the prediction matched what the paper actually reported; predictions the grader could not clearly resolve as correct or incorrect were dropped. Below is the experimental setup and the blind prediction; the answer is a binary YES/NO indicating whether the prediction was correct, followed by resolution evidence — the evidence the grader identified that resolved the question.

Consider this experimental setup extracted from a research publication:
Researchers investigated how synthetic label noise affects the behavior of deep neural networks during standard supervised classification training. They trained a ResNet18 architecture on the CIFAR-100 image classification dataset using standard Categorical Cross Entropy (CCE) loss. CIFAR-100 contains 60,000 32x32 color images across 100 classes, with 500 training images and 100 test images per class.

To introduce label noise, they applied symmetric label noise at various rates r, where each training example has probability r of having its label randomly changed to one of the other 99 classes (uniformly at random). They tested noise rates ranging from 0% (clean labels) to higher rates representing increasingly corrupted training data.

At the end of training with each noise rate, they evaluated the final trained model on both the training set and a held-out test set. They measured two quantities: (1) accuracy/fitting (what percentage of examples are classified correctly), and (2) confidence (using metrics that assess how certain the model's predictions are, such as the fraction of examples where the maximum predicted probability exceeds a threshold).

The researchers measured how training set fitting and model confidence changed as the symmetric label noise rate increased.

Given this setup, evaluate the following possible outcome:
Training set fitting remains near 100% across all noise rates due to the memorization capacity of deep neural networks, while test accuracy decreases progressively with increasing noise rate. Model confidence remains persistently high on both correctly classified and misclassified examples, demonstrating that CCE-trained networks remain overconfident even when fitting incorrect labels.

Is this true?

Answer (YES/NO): NO